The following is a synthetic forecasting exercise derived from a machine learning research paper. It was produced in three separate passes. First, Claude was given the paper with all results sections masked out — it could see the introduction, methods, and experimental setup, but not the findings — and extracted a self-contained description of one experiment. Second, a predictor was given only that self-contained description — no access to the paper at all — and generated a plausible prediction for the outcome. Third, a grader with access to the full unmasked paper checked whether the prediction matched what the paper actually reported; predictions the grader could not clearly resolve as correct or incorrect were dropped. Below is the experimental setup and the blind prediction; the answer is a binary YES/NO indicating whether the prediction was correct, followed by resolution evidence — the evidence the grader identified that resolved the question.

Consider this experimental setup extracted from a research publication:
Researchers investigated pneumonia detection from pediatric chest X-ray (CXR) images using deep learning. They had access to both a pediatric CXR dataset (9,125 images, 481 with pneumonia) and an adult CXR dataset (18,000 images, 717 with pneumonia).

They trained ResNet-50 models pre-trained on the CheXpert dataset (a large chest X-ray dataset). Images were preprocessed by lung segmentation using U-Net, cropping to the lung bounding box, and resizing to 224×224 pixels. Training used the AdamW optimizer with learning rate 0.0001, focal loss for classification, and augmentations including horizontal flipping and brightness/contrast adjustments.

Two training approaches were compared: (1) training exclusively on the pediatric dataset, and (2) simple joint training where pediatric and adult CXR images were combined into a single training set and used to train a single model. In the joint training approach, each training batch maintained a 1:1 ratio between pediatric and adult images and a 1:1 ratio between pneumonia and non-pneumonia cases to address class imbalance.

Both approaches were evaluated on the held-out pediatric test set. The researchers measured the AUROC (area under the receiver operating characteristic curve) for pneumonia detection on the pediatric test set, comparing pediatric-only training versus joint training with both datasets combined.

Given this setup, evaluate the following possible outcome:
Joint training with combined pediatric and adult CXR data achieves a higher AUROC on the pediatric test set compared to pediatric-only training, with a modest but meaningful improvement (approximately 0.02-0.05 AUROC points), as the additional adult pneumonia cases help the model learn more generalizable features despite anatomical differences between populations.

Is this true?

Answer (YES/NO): NO